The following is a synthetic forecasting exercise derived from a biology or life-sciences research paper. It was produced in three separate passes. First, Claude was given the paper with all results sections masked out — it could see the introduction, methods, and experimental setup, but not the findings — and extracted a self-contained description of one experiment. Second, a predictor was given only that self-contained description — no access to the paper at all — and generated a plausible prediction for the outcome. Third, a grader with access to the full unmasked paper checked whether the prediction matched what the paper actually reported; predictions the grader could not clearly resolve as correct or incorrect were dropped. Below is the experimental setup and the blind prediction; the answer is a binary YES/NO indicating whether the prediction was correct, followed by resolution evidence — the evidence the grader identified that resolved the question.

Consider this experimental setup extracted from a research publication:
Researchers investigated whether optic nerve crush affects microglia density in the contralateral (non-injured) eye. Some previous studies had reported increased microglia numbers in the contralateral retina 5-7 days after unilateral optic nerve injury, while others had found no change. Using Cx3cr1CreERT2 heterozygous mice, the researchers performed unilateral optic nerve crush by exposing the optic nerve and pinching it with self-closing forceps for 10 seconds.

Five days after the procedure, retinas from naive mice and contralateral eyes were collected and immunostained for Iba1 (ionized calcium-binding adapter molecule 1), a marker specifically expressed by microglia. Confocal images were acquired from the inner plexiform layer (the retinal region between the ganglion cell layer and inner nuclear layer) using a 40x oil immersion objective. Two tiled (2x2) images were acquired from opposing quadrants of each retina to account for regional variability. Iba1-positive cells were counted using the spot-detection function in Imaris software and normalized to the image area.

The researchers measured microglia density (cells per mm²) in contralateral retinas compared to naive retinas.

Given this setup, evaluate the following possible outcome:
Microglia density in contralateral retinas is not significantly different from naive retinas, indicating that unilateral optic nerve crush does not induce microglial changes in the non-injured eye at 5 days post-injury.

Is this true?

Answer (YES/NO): NO